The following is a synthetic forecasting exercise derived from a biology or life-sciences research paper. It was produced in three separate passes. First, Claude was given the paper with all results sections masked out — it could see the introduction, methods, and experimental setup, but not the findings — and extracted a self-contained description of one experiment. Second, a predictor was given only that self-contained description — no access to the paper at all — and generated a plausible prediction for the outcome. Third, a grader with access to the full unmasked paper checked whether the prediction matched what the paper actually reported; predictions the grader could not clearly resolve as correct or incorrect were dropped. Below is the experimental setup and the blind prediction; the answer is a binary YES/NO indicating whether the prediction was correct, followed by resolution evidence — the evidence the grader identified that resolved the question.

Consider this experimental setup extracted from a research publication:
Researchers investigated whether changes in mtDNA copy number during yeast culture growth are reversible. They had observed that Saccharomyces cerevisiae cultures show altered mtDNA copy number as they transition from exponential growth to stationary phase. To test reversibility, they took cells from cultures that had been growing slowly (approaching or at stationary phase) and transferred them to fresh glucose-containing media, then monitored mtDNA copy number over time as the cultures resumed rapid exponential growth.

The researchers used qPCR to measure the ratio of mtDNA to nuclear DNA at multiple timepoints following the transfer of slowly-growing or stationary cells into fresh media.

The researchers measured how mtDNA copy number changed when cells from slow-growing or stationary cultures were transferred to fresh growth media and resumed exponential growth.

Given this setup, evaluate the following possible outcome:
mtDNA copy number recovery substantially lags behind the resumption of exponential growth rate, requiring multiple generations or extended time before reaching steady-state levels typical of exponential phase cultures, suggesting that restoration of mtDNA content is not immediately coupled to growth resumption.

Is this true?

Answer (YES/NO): NO